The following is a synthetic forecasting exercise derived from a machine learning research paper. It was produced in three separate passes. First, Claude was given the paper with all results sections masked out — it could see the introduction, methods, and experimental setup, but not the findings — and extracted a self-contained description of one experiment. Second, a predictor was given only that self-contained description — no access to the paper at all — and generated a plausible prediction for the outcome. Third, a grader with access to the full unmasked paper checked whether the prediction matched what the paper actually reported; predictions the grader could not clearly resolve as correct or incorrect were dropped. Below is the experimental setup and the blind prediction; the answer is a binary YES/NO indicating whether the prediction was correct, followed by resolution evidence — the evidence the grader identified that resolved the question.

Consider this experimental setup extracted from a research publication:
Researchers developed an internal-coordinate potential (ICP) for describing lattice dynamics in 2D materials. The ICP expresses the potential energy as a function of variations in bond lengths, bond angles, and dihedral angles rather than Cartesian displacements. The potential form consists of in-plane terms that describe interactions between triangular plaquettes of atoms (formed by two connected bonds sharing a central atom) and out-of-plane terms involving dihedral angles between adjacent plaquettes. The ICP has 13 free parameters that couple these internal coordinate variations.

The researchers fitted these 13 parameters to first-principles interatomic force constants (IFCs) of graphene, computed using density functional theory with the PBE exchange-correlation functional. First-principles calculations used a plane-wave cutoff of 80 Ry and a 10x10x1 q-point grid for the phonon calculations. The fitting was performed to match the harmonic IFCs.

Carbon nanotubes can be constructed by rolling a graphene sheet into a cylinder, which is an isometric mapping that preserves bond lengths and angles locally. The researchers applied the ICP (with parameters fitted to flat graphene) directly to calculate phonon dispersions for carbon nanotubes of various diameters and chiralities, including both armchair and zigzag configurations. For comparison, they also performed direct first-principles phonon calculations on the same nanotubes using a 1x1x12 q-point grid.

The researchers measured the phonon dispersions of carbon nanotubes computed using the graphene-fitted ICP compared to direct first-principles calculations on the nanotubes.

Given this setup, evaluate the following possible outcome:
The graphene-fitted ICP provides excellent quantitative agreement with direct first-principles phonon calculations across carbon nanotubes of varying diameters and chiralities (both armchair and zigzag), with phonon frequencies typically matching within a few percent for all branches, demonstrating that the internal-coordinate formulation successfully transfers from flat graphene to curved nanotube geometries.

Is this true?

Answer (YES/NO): NO